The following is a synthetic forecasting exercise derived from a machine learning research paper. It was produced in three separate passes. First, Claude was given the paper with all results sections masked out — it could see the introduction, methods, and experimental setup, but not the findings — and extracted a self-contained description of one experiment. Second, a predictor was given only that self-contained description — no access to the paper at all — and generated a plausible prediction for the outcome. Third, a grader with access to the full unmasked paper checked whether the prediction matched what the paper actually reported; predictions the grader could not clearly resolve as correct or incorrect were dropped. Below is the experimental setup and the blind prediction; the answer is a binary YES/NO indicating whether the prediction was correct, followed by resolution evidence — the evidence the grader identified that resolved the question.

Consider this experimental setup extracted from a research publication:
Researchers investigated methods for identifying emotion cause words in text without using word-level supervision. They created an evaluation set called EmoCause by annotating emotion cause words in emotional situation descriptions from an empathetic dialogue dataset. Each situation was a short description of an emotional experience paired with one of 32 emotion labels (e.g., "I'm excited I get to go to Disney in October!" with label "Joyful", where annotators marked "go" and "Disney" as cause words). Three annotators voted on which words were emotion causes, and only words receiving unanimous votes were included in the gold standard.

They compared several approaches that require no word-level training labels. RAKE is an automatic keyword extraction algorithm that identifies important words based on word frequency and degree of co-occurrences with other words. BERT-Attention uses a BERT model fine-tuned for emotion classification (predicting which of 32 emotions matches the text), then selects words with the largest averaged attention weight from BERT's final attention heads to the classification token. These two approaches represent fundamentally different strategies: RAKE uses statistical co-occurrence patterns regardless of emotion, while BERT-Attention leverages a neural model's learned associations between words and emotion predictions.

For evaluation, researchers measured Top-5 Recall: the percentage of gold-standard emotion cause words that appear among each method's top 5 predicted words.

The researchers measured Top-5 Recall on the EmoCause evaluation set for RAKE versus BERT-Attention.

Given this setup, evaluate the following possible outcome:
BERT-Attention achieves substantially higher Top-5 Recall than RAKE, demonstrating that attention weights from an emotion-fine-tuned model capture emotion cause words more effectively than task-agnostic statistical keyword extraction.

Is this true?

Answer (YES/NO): NO